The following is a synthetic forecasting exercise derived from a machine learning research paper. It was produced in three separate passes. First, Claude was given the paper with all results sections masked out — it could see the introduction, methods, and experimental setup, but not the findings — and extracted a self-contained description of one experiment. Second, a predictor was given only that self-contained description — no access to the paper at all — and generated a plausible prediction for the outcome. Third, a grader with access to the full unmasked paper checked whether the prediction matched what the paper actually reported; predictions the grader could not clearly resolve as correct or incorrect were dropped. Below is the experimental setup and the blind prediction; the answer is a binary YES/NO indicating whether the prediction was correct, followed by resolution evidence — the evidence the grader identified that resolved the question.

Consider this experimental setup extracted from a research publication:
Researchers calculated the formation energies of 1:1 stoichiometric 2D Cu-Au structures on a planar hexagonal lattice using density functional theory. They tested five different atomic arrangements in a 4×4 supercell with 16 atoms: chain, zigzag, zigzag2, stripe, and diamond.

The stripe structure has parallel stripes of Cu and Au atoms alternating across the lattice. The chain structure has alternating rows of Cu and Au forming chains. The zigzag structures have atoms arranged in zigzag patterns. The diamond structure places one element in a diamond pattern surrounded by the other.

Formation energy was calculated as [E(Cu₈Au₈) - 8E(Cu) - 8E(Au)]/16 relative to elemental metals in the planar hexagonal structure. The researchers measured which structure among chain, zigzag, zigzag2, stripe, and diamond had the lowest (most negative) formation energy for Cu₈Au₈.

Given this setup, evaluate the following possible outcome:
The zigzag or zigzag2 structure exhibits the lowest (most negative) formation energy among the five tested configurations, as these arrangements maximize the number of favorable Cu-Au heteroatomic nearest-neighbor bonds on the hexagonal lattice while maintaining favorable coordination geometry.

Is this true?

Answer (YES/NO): YES